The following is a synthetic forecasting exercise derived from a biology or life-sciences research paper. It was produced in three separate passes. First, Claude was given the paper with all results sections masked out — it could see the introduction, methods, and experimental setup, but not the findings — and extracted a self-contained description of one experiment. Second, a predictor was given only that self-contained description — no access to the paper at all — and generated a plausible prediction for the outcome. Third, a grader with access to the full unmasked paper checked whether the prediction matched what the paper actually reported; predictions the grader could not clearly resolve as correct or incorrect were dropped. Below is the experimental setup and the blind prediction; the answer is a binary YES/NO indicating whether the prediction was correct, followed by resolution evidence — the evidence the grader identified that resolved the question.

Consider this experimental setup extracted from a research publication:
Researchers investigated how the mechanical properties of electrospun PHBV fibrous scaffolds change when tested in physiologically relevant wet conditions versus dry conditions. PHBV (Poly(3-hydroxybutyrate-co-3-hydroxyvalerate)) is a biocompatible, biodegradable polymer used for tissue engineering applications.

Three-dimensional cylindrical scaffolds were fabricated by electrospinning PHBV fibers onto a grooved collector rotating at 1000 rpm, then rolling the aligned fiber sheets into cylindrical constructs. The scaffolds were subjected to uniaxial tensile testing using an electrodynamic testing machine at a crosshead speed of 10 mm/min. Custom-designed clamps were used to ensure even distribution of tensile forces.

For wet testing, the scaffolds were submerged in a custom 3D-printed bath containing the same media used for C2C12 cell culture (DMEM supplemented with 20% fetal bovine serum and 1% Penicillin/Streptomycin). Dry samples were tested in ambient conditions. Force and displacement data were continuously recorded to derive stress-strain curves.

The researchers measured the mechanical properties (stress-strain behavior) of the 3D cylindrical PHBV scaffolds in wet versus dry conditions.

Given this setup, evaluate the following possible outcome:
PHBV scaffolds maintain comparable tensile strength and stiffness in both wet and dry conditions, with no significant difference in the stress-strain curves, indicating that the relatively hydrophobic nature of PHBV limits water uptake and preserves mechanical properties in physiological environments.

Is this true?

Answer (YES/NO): NO